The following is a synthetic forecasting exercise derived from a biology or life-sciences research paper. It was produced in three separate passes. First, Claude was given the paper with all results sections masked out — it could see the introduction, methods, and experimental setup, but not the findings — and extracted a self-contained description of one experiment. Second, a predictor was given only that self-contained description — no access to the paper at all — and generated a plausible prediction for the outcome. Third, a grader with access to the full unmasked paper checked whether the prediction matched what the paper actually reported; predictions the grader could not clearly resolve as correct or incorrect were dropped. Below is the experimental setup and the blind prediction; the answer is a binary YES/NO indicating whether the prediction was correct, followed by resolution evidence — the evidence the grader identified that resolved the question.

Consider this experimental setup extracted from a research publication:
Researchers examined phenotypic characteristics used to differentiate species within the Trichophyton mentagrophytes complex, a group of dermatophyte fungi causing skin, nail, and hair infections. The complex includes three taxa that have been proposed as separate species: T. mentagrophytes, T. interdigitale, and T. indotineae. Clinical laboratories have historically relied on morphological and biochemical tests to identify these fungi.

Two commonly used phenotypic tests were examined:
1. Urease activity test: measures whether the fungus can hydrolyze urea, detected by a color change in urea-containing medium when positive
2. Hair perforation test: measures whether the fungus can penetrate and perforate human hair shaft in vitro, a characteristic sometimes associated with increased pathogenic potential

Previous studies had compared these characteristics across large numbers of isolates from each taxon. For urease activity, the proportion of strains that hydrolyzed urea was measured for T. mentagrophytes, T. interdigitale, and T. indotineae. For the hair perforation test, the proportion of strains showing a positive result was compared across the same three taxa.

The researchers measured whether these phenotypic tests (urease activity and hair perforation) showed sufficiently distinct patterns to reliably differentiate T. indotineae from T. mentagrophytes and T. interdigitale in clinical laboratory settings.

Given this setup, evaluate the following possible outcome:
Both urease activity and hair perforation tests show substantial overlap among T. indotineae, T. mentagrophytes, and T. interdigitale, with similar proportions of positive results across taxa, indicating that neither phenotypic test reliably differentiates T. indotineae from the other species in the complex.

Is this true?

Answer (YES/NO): NO